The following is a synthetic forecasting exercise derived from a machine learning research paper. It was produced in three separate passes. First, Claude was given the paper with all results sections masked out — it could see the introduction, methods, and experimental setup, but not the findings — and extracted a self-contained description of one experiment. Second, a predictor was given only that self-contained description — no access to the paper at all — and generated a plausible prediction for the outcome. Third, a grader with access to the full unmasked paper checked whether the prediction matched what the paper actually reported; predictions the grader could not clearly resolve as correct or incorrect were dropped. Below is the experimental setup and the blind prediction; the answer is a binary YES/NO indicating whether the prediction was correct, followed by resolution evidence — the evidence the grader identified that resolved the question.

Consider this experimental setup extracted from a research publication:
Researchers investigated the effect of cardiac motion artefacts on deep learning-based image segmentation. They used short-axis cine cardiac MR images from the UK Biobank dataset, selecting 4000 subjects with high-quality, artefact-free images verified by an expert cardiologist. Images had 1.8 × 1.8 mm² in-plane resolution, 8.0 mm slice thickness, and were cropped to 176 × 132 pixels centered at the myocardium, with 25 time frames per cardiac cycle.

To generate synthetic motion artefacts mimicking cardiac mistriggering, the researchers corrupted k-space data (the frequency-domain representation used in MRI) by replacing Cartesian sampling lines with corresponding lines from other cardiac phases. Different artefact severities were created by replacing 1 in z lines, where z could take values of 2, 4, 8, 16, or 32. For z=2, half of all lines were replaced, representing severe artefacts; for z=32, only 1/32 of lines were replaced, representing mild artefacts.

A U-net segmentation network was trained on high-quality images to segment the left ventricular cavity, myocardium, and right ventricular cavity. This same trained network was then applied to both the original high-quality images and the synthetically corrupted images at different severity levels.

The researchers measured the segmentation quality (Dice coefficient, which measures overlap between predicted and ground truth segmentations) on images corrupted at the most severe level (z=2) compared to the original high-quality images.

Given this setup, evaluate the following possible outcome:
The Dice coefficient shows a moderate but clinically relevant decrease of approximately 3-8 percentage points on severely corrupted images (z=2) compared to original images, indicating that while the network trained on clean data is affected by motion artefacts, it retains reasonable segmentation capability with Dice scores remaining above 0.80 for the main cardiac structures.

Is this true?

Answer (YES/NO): NO